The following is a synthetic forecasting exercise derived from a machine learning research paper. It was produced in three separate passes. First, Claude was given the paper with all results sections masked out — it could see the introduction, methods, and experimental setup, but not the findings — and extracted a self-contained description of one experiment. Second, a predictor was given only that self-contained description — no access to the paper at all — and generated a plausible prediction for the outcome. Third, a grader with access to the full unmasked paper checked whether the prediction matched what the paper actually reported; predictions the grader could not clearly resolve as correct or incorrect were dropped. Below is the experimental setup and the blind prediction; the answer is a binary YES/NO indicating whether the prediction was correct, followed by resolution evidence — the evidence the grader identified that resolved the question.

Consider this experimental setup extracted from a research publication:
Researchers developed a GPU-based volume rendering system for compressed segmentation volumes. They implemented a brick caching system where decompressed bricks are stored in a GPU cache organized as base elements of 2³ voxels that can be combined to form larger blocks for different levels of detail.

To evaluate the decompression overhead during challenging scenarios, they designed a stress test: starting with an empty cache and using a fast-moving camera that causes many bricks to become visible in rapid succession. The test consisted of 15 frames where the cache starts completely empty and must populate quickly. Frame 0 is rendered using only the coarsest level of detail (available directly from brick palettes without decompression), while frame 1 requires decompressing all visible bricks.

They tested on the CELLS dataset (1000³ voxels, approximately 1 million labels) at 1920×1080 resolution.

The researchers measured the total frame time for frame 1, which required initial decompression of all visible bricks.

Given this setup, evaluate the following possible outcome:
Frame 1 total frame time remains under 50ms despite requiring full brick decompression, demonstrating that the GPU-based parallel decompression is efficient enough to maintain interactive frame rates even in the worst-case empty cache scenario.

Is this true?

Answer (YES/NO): YES